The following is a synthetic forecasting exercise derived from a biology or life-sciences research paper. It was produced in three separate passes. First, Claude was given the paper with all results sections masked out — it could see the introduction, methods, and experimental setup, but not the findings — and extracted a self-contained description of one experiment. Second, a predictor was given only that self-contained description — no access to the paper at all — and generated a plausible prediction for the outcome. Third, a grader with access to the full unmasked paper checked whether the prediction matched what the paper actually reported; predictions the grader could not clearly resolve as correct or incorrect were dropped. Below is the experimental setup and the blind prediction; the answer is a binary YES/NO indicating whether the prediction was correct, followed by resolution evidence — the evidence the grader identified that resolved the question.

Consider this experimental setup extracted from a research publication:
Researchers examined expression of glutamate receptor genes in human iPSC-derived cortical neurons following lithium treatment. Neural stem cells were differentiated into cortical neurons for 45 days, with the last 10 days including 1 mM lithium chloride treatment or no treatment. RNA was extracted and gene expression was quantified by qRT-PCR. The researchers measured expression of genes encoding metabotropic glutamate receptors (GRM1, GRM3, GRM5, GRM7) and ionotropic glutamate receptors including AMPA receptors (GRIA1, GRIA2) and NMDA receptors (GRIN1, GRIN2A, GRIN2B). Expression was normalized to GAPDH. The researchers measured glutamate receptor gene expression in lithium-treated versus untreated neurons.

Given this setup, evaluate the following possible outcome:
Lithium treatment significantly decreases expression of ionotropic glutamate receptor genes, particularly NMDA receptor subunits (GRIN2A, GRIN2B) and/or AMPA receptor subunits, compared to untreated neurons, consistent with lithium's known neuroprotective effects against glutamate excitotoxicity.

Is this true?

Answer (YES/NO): YES